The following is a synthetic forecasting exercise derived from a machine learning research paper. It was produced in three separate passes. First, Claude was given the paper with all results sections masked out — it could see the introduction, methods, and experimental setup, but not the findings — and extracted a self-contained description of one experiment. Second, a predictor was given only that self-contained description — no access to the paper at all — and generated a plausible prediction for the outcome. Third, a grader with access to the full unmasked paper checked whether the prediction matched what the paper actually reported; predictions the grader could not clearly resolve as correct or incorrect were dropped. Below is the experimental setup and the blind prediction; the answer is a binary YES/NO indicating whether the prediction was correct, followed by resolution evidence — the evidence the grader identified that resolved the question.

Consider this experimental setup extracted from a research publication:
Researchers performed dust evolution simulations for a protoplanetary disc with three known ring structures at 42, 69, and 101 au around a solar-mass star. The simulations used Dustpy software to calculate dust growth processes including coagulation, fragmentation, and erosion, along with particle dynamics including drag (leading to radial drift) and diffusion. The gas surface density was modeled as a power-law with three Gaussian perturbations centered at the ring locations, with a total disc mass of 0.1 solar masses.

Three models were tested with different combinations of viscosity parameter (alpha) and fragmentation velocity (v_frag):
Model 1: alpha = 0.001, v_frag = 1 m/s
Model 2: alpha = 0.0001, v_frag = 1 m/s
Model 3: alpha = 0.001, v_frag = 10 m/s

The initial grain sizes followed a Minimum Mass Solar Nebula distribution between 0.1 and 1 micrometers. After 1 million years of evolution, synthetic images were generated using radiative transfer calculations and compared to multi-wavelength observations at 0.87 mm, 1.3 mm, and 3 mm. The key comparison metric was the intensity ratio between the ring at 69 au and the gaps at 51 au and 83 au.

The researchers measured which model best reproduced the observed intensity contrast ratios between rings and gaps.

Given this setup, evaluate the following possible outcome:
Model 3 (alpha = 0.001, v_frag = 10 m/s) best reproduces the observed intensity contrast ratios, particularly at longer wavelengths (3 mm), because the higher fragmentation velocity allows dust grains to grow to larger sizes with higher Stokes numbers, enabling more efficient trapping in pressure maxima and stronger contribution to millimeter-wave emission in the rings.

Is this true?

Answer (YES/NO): YES